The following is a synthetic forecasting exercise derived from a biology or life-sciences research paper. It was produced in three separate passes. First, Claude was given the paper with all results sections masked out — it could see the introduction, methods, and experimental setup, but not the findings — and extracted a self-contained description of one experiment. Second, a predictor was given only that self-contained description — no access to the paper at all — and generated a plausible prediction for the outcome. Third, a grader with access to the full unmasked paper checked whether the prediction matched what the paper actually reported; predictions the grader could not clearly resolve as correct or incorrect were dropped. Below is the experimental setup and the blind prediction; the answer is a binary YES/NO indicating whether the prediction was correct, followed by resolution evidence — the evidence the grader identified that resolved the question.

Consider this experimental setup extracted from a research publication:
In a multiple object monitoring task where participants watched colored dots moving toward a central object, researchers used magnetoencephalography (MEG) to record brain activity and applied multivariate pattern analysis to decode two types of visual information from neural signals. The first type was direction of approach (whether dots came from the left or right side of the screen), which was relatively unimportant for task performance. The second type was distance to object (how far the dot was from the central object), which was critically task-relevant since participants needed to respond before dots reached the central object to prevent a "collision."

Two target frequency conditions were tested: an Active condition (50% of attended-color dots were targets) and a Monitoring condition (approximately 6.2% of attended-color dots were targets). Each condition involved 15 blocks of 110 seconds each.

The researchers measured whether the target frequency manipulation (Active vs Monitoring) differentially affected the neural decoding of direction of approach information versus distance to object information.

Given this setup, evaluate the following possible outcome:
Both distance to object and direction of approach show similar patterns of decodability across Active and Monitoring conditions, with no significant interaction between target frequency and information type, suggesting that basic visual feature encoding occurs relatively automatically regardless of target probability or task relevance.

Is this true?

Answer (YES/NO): NO